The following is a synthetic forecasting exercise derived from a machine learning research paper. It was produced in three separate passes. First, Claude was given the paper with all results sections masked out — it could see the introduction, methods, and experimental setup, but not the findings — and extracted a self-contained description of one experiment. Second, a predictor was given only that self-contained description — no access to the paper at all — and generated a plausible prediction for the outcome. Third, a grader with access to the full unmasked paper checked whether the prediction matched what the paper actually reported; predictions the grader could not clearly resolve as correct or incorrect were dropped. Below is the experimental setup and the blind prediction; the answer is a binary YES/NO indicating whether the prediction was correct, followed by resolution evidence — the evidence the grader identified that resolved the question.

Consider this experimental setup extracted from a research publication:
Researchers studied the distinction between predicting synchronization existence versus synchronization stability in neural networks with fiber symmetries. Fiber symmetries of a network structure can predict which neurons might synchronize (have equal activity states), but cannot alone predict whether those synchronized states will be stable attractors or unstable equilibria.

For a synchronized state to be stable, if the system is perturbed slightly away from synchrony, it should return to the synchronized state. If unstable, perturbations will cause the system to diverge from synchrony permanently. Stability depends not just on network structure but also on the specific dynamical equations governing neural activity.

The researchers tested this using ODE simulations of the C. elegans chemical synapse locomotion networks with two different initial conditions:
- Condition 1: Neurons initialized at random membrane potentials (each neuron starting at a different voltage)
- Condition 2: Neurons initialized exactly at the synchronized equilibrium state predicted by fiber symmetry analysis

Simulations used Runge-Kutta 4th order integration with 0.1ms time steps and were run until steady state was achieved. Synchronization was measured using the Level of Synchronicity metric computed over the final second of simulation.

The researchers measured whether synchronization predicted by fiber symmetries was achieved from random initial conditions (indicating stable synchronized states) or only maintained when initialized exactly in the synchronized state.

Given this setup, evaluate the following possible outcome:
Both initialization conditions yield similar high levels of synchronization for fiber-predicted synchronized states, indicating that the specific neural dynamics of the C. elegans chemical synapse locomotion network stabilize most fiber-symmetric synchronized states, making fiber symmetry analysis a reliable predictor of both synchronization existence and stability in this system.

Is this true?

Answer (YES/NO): YES